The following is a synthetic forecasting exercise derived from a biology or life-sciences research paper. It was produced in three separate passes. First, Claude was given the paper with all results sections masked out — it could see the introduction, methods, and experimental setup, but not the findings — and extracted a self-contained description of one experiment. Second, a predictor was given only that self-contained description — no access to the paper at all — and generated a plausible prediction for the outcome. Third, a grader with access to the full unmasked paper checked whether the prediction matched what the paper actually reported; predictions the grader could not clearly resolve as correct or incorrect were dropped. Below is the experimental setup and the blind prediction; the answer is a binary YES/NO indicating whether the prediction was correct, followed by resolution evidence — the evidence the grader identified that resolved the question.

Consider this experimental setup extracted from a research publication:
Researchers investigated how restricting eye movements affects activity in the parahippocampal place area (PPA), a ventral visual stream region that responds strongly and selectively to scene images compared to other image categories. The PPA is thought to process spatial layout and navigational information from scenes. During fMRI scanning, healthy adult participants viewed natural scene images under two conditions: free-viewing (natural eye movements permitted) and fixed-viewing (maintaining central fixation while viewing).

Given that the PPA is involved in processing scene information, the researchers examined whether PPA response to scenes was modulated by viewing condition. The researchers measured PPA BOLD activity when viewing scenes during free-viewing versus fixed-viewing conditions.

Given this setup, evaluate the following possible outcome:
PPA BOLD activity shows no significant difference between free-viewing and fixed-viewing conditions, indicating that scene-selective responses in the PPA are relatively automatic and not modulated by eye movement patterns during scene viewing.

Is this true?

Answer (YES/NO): NO